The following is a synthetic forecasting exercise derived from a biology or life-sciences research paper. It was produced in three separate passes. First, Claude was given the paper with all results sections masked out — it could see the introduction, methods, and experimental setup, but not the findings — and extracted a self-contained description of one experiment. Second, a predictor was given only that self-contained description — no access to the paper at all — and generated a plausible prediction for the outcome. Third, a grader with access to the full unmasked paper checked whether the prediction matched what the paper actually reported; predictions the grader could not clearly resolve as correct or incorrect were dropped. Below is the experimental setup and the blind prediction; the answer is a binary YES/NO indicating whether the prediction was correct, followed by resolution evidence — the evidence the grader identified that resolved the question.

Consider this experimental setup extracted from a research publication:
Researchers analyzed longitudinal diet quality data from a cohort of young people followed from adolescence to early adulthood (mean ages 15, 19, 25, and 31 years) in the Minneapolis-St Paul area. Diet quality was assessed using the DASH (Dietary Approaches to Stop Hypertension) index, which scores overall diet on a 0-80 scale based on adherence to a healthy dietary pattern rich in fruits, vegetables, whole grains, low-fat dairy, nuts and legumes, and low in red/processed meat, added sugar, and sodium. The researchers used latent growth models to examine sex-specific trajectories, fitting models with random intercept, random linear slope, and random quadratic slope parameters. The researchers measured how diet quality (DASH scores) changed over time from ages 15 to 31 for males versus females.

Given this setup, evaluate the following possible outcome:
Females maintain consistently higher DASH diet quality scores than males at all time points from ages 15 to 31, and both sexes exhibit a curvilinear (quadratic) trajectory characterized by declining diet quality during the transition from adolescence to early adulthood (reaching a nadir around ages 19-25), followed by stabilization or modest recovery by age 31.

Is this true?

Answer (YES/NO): NO